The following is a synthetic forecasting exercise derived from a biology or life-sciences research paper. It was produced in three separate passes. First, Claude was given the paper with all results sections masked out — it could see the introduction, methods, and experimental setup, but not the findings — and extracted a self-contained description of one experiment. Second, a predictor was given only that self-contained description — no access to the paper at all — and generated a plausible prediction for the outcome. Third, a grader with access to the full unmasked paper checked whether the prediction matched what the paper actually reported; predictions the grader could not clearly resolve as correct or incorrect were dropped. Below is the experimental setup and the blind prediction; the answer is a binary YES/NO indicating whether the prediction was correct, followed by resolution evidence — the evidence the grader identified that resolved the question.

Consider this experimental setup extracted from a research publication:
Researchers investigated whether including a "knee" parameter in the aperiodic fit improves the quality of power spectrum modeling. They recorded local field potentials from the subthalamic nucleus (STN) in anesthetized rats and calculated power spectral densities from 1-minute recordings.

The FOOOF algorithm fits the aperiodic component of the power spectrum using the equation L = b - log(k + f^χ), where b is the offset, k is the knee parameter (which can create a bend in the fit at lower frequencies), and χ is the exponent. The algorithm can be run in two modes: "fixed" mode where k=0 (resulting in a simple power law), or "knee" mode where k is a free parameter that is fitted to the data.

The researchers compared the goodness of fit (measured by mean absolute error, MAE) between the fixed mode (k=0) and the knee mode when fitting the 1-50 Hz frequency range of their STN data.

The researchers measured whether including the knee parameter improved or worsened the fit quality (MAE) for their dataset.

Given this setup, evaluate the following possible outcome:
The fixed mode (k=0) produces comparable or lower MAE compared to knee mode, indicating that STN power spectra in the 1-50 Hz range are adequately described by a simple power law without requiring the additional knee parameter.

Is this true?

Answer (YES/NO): YES